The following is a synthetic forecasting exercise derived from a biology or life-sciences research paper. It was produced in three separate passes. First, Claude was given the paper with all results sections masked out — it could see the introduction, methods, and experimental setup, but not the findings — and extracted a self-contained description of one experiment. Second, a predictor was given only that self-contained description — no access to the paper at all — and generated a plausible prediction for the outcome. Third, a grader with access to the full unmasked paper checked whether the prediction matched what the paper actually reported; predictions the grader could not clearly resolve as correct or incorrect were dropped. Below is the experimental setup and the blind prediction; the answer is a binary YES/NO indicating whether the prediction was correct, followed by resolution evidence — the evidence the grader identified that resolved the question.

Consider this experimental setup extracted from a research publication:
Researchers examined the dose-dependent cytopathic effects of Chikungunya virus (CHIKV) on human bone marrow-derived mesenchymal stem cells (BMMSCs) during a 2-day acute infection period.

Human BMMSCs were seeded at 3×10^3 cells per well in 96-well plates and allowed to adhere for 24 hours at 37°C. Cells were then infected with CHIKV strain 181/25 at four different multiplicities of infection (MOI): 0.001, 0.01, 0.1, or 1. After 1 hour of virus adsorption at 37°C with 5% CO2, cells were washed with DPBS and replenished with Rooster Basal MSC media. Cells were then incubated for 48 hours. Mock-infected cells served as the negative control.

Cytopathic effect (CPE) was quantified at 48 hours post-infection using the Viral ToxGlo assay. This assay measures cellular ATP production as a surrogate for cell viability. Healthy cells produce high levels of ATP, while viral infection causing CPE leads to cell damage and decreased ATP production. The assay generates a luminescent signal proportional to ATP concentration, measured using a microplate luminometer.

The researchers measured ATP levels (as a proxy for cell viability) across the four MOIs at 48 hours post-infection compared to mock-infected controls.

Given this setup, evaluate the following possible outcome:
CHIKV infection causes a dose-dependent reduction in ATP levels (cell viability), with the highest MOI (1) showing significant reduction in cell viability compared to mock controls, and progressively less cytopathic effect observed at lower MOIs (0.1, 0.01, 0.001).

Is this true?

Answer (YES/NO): YES